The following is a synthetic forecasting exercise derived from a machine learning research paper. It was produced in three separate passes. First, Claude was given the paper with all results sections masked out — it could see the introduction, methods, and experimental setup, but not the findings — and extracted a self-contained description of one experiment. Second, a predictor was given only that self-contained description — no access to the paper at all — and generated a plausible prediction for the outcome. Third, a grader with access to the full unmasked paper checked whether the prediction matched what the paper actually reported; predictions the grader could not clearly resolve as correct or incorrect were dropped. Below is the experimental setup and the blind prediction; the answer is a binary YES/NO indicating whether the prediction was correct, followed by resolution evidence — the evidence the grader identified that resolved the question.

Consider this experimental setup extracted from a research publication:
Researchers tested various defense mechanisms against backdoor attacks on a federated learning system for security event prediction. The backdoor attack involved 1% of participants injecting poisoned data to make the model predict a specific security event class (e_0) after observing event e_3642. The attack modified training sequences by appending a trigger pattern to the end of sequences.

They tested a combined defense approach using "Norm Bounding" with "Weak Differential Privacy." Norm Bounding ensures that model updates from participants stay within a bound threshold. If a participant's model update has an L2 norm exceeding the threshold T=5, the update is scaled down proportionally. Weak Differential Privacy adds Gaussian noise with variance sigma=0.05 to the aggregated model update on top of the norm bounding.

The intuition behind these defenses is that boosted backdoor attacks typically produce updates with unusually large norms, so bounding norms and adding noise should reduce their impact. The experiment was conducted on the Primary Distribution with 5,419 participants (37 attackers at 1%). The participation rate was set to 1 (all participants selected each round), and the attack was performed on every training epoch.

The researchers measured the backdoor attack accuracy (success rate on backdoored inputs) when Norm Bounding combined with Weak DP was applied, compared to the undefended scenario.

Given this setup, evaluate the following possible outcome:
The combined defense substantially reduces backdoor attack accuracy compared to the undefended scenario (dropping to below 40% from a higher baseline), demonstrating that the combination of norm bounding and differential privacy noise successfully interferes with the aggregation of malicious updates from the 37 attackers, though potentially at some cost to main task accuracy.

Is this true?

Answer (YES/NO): NO